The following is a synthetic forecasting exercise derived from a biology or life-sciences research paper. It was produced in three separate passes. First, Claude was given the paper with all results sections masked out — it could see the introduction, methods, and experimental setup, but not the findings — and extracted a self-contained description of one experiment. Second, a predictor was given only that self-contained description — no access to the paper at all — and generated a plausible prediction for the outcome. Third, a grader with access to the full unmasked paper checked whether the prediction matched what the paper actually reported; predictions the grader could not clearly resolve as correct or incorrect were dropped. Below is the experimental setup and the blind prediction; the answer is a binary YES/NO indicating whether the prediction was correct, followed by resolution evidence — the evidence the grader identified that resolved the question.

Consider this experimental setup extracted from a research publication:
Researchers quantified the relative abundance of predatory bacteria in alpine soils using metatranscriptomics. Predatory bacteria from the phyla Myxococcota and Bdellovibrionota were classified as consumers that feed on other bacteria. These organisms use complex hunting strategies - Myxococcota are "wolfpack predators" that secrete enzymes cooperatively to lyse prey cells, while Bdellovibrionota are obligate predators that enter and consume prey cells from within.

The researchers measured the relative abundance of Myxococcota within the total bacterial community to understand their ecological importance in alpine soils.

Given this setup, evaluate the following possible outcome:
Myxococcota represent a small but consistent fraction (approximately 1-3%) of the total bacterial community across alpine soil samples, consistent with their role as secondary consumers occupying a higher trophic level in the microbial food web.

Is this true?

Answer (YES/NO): NO